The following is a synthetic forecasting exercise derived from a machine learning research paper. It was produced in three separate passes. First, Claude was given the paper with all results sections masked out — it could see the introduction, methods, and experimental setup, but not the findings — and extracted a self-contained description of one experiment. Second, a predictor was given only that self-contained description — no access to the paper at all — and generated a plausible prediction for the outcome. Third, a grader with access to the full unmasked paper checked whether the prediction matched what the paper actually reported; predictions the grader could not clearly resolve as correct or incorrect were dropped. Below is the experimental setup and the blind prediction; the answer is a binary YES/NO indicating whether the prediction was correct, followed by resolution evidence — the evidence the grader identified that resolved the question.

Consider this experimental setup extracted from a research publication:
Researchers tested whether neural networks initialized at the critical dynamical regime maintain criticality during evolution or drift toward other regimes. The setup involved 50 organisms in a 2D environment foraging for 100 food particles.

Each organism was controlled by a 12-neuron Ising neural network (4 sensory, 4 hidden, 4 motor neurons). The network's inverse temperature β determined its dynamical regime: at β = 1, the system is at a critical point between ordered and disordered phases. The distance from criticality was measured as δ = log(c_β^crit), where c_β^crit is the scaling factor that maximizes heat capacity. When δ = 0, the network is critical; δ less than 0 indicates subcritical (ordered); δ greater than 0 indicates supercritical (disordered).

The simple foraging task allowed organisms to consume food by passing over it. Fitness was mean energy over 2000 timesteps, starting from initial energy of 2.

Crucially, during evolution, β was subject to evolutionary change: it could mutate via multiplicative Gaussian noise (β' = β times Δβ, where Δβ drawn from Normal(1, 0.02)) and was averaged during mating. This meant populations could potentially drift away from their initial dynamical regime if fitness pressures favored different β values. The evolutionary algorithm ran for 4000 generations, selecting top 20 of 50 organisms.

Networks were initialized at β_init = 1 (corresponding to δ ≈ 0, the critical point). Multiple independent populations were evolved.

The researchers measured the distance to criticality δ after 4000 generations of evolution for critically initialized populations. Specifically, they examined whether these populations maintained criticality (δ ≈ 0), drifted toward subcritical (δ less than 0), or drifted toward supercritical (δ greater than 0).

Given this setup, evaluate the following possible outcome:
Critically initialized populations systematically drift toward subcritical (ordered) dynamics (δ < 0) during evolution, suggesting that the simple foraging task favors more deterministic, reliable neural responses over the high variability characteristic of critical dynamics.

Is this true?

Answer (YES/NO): YES